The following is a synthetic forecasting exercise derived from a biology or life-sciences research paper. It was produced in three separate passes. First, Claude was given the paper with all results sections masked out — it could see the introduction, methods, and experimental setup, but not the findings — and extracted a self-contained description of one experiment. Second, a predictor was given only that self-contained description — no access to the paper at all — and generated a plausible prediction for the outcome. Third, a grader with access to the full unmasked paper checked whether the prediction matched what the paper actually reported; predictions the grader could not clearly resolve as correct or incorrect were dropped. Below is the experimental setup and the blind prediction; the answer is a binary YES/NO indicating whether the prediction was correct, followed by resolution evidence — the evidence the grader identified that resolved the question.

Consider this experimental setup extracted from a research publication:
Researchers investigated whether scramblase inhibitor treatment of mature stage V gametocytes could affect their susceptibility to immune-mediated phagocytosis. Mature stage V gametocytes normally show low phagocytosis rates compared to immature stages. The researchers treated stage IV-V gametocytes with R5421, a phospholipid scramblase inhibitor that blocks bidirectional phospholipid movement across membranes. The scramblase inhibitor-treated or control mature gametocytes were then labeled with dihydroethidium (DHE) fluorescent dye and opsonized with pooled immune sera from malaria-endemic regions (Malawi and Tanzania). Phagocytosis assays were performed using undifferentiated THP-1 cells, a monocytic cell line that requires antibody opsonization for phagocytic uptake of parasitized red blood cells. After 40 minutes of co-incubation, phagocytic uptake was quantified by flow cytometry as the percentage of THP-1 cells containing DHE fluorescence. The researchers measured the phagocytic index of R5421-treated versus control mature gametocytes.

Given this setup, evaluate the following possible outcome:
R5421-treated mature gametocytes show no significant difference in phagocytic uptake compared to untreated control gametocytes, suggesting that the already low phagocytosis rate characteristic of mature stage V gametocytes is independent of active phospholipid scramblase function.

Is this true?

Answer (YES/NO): YES